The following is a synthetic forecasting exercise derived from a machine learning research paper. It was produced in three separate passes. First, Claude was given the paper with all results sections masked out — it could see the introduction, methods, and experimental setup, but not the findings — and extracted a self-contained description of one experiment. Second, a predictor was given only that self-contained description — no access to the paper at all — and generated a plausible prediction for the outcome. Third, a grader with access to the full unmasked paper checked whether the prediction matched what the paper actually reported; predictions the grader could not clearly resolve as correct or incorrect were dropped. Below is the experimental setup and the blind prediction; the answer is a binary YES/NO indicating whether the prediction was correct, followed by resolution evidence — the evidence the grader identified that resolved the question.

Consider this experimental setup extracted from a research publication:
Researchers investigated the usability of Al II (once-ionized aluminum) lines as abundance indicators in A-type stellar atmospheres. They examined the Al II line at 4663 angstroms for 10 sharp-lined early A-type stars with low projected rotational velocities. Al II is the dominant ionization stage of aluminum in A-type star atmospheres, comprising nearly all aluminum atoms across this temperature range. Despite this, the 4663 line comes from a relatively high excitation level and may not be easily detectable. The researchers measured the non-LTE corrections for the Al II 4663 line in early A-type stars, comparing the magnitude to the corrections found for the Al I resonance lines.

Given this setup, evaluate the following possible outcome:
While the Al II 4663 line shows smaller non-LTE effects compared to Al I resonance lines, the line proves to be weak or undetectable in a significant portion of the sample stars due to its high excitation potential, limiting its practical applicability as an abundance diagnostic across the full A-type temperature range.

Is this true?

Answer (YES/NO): YES